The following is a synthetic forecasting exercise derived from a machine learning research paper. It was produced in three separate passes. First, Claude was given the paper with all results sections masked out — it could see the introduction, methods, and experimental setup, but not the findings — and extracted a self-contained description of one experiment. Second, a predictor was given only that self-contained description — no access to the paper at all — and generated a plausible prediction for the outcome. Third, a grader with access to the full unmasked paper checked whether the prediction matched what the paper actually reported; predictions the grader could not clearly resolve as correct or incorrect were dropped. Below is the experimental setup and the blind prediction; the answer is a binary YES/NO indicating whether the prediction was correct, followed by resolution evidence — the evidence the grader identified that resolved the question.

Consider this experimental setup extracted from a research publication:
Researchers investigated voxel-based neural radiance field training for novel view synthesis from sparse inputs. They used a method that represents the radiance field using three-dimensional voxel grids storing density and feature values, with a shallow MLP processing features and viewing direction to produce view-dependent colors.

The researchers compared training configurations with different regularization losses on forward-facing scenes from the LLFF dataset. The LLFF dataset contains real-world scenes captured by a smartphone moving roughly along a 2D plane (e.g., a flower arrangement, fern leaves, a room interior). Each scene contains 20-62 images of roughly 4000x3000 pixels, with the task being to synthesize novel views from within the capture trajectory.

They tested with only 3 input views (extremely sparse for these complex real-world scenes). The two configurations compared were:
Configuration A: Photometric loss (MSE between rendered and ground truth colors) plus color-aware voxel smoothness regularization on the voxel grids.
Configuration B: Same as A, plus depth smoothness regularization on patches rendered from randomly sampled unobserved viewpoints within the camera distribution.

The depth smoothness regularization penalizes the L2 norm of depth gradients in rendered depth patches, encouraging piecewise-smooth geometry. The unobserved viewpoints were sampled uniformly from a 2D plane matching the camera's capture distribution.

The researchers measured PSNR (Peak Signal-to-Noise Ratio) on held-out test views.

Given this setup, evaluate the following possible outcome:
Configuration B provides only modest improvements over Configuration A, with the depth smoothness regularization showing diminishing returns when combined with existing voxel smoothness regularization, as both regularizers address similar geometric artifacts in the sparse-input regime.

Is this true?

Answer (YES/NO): NO